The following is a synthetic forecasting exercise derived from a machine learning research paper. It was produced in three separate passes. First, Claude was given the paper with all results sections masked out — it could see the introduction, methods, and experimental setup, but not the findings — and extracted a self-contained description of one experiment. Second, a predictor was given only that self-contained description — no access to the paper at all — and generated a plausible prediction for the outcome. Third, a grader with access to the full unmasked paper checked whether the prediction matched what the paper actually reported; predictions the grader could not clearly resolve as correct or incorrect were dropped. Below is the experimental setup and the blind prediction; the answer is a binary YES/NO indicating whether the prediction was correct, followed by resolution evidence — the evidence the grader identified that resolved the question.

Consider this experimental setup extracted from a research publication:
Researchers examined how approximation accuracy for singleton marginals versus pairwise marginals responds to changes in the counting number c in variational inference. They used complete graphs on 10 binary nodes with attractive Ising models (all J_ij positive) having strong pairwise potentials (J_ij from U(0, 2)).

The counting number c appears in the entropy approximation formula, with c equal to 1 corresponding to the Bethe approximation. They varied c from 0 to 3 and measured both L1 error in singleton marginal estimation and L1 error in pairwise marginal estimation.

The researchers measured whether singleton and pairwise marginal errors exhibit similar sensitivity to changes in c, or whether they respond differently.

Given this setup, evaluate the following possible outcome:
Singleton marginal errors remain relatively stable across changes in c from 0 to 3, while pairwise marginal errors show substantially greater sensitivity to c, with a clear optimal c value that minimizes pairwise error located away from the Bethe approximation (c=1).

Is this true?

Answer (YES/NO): NO